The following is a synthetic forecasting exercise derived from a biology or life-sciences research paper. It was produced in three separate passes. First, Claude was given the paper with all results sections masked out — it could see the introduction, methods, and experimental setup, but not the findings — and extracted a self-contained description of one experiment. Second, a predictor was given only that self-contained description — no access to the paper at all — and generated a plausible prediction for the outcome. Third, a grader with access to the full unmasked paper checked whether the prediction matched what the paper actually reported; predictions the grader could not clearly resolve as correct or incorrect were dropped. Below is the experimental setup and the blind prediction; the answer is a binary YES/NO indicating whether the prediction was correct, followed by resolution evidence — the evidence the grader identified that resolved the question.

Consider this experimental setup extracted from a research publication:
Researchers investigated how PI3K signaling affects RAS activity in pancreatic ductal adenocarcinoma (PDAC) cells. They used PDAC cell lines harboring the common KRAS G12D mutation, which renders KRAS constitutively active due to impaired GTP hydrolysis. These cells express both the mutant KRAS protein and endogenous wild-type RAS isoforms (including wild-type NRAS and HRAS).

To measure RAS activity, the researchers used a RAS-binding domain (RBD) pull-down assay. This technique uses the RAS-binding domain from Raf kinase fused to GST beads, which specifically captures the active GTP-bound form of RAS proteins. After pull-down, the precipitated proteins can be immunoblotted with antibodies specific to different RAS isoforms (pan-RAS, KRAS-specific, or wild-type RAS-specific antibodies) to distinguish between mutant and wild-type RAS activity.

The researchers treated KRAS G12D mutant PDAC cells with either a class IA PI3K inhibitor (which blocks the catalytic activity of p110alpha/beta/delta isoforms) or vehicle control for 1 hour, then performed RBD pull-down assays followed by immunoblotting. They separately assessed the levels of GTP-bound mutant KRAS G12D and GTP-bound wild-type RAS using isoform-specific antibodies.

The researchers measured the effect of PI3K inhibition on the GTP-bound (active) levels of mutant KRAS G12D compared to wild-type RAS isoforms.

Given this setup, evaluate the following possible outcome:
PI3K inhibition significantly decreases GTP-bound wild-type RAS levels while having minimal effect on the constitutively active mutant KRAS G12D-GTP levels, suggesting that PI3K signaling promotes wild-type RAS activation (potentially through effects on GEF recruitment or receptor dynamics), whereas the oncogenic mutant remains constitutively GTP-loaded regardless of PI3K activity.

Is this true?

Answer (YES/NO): YES